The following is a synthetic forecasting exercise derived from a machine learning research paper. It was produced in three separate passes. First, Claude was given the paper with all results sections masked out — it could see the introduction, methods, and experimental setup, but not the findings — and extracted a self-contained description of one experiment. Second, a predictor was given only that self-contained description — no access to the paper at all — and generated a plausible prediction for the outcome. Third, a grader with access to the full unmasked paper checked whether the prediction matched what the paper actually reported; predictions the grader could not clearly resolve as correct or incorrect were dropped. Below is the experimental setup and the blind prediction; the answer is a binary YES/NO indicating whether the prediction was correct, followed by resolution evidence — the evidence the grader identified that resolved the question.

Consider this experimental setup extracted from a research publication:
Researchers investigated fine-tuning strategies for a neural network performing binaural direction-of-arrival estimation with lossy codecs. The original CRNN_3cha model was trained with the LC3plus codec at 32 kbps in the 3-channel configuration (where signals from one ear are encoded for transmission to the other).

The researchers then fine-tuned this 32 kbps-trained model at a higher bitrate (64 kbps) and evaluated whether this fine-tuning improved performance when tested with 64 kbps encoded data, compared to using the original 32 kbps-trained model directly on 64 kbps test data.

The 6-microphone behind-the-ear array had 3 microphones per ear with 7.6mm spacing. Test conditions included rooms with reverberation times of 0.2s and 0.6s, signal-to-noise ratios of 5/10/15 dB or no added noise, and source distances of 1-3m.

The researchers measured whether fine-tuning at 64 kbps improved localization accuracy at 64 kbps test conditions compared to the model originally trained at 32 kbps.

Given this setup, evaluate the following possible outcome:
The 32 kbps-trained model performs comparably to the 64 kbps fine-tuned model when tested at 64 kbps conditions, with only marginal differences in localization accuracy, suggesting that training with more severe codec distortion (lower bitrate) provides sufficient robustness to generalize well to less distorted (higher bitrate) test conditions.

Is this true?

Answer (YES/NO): NO